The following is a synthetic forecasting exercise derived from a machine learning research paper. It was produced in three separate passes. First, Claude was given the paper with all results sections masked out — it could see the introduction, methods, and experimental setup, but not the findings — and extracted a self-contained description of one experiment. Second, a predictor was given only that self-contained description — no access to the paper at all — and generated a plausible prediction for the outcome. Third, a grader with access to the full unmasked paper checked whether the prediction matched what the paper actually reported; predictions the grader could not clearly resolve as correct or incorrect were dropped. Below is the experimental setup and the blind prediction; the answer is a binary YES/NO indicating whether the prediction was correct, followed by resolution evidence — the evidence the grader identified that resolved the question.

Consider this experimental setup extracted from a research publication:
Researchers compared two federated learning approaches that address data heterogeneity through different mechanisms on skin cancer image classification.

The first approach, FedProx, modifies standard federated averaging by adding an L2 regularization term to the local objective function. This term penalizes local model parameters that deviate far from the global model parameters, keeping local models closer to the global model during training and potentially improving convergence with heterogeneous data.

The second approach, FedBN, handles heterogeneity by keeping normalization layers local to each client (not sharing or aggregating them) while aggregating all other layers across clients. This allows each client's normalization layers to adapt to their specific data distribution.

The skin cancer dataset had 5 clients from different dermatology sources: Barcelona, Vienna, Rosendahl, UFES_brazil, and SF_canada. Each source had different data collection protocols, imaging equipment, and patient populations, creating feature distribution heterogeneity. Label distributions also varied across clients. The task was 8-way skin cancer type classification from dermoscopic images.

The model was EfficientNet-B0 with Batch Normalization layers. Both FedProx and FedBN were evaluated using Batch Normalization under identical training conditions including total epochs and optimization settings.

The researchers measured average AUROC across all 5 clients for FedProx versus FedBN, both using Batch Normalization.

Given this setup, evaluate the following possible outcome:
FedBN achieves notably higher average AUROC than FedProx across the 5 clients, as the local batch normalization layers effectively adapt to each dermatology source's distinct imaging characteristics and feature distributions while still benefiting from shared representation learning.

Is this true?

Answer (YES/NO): NO